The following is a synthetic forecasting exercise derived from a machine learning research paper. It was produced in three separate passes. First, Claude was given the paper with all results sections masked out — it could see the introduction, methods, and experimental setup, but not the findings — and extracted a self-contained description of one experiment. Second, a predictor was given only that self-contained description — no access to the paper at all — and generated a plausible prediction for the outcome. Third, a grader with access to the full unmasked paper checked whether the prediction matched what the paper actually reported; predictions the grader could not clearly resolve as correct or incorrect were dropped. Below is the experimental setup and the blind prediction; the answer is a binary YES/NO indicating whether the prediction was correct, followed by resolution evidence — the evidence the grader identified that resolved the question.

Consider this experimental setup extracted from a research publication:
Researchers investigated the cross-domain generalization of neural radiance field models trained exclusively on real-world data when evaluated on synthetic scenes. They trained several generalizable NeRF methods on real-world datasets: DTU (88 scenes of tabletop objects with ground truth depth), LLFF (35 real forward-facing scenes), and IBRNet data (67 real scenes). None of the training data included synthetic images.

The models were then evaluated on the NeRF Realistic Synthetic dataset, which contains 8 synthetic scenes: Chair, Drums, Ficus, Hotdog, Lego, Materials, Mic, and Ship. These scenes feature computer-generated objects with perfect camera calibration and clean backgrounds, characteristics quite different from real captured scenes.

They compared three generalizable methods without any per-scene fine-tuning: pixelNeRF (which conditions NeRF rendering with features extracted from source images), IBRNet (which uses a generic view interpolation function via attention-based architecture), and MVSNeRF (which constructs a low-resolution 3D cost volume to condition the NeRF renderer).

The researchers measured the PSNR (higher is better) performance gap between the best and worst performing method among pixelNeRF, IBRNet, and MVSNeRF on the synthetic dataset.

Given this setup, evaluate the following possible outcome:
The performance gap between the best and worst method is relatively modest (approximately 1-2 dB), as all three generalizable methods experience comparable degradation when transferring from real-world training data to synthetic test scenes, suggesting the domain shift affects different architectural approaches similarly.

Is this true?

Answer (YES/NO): NO